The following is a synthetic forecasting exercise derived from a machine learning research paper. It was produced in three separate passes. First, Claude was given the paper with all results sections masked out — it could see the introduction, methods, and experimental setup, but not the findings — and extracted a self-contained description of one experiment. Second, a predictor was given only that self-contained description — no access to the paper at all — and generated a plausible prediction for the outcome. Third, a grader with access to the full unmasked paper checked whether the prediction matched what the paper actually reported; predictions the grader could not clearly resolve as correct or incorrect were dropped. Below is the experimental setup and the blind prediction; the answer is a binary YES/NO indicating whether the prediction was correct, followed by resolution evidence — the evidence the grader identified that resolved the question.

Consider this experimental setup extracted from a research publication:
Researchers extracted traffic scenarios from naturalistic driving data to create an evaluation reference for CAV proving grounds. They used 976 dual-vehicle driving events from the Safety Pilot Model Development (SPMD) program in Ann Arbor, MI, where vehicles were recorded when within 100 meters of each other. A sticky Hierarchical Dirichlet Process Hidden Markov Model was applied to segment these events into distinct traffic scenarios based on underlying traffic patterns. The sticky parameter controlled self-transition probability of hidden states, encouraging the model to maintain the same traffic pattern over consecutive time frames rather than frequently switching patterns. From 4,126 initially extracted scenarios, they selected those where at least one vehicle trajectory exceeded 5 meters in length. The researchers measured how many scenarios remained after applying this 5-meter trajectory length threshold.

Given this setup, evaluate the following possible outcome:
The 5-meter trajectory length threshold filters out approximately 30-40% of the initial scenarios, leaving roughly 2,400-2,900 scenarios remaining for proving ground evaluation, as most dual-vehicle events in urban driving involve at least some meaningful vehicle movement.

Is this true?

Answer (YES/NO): YES